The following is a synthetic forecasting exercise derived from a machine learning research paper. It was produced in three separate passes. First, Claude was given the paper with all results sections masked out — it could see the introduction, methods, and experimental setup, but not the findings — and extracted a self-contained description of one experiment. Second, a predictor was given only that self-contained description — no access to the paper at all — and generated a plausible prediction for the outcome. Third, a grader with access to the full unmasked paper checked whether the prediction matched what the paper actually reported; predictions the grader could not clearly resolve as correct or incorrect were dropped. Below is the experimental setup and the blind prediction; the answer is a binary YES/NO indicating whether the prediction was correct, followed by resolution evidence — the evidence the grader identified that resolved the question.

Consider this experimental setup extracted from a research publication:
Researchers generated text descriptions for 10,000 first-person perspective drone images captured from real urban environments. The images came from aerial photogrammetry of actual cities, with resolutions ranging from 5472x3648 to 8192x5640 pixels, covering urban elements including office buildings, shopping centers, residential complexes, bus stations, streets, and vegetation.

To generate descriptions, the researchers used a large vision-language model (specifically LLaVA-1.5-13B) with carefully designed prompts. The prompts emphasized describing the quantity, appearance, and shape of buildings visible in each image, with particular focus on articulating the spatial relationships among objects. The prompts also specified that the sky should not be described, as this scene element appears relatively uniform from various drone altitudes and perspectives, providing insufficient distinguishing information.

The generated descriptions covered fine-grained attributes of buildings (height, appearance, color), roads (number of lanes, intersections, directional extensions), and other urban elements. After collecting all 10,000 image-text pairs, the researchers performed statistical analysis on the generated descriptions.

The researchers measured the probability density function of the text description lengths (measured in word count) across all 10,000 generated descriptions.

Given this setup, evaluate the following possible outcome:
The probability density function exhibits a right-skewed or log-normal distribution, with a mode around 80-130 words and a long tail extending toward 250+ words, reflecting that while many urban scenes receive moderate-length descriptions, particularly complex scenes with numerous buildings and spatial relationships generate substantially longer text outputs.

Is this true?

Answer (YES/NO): NO